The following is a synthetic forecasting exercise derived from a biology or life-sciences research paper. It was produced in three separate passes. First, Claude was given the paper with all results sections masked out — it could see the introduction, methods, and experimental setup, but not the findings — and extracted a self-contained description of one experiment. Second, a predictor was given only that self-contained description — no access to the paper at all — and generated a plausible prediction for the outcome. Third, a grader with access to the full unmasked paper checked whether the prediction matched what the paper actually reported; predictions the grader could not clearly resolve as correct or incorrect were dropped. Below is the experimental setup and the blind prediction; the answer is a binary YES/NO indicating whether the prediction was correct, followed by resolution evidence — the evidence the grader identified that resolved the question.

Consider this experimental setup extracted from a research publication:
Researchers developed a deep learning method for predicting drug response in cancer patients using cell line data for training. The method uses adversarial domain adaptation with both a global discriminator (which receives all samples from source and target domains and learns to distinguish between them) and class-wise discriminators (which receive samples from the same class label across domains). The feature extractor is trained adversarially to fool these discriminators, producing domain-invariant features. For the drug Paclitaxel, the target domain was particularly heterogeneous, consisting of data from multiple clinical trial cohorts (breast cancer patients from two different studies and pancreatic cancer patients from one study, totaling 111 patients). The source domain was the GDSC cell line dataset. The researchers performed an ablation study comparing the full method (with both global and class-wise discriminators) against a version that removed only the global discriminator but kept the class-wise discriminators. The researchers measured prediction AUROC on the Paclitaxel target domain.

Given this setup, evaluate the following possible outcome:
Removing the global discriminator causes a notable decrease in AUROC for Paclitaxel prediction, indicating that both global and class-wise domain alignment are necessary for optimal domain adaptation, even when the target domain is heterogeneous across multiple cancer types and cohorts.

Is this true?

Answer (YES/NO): NO